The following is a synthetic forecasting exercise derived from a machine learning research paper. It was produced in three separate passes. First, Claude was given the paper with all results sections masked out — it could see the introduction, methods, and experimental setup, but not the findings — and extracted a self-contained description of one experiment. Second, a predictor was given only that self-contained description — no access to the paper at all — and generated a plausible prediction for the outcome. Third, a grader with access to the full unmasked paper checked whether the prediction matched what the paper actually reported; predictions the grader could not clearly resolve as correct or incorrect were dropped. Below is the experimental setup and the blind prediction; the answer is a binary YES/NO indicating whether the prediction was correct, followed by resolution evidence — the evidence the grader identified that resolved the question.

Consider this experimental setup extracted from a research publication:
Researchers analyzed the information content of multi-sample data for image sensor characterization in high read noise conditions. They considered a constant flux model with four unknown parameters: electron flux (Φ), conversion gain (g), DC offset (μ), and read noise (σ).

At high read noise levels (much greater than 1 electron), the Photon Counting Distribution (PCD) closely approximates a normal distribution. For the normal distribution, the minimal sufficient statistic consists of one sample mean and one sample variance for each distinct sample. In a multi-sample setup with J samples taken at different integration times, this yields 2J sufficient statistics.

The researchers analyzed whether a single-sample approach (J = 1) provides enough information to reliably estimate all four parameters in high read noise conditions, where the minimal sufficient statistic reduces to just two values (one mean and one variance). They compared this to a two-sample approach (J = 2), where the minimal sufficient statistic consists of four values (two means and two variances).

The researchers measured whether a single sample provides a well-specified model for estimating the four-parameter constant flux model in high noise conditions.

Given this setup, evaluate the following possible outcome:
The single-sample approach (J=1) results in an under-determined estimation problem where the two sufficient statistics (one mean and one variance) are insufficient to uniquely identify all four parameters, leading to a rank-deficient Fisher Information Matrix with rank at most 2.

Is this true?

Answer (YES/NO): NO